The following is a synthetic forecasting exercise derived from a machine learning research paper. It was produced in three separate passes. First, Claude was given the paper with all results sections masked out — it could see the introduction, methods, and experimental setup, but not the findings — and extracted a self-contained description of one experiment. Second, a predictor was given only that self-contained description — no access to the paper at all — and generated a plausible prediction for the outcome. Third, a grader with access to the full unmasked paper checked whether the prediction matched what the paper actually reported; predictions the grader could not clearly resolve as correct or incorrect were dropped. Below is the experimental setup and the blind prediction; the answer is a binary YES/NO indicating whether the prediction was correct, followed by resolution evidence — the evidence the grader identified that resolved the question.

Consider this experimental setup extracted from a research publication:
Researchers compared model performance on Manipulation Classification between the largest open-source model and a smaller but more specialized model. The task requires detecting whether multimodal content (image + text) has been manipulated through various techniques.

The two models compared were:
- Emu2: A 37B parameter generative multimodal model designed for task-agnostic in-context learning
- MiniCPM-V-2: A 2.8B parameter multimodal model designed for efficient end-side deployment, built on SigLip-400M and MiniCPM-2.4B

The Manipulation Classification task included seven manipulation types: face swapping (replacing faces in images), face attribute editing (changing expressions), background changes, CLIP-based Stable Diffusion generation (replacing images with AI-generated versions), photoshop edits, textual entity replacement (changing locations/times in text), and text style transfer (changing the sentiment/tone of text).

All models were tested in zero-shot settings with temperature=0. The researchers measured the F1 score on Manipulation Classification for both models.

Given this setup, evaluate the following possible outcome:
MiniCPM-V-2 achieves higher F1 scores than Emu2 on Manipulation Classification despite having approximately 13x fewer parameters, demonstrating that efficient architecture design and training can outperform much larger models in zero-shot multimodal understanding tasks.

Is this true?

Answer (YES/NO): YES